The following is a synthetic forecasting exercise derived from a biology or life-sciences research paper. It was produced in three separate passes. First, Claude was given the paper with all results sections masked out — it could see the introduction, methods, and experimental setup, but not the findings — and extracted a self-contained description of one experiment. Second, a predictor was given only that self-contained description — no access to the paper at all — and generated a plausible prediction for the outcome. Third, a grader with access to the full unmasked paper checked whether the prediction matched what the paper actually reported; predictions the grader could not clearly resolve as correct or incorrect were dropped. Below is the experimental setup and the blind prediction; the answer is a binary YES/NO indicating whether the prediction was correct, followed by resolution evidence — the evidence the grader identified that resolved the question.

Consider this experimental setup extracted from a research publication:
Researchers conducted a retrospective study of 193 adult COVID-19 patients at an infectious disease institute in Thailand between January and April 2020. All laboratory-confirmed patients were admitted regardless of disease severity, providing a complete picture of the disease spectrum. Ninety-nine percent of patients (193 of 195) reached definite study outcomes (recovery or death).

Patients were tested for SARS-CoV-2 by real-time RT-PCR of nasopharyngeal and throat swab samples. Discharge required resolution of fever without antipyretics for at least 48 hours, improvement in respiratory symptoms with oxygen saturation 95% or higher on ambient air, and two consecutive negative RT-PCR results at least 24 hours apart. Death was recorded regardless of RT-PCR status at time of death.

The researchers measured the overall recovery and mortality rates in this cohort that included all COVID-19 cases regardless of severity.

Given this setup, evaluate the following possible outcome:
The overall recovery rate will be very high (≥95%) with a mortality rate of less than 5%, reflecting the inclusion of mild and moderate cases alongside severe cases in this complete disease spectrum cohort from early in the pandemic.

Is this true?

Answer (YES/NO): YES